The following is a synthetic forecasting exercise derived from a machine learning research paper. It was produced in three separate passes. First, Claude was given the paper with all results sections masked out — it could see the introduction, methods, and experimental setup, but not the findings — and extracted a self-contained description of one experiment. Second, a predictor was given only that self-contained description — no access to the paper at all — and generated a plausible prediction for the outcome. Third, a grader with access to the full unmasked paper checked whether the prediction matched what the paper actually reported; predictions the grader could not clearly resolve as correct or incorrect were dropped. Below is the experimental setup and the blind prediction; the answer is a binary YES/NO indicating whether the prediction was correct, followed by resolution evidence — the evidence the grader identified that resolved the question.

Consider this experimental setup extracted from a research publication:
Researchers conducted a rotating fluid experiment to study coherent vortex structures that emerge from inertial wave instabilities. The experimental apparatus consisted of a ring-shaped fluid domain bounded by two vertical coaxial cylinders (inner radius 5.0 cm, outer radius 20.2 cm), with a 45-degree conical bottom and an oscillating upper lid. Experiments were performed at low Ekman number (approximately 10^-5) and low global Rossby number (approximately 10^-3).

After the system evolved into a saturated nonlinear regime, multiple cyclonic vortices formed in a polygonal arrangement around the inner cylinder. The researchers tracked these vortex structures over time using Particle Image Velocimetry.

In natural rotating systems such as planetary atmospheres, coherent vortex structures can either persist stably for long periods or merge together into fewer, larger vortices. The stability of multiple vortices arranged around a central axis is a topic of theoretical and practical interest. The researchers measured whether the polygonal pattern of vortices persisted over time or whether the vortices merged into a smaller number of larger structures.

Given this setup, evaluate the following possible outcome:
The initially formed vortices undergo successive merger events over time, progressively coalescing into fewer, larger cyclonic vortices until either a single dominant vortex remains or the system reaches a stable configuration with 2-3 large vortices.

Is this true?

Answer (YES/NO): NO